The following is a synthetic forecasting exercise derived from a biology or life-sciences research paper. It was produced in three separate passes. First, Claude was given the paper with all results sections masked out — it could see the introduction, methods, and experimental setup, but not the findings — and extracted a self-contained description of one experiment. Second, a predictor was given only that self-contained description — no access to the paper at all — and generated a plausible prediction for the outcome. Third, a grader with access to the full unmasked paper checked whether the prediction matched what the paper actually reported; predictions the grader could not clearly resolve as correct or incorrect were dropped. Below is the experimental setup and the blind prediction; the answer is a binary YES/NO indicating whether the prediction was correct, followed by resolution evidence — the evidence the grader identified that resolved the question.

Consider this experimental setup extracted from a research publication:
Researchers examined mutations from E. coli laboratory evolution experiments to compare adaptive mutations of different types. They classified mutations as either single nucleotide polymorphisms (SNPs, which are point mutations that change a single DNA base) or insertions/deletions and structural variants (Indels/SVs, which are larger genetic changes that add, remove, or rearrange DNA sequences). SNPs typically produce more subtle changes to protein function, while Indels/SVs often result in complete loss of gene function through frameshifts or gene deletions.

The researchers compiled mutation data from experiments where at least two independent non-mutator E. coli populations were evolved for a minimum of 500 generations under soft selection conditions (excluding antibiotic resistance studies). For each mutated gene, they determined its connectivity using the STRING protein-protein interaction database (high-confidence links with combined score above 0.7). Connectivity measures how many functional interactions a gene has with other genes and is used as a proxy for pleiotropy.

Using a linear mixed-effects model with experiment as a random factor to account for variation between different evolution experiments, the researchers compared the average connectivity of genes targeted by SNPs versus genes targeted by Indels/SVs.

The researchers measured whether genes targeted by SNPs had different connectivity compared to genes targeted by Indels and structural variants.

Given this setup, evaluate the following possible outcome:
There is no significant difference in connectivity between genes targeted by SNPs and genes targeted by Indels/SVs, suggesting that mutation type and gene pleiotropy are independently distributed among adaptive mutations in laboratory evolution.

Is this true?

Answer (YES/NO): NO